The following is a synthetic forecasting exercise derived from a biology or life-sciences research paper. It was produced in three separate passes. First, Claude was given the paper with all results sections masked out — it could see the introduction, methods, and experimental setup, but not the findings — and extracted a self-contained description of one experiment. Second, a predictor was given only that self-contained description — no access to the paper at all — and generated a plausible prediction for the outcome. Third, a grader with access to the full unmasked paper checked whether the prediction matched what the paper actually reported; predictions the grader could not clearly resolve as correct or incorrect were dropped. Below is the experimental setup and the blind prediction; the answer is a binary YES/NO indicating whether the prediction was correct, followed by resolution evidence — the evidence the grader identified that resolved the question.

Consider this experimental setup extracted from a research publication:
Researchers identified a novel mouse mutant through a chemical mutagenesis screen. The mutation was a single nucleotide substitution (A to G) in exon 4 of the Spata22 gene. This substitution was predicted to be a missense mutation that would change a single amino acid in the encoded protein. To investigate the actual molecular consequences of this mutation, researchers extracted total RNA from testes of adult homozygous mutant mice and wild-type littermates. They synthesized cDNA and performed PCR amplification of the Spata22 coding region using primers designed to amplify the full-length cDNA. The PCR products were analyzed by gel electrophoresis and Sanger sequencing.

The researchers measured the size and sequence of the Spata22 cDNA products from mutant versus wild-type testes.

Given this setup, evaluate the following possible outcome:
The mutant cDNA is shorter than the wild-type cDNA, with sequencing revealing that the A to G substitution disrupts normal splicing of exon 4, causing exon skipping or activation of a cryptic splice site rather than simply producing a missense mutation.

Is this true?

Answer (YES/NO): YES